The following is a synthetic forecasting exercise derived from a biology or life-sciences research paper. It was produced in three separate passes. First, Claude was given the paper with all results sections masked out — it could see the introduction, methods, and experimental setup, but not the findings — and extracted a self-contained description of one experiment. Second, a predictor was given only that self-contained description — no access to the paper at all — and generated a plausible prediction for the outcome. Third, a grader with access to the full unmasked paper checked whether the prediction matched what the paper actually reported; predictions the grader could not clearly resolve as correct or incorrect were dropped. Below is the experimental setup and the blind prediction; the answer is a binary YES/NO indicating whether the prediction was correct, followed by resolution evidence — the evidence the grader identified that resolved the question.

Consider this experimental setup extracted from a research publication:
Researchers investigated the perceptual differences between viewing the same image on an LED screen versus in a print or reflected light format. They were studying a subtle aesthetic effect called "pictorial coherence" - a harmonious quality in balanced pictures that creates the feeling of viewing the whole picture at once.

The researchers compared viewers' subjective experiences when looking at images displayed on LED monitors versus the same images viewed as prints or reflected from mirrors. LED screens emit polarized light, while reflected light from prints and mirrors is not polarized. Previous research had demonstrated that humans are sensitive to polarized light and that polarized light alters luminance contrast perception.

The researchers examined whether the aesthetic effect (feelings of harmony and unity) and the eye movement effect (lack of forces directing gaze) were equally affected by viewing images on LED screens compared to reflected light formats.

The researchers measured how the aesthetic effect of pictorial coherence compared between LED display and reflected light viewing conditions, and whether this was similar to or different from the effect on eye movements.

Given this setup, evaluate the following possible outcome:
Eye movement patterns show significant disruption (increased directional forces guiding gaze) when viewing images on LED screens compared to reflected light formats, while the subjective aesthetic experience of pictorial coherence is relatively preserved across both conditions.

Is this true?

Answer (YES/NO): NO